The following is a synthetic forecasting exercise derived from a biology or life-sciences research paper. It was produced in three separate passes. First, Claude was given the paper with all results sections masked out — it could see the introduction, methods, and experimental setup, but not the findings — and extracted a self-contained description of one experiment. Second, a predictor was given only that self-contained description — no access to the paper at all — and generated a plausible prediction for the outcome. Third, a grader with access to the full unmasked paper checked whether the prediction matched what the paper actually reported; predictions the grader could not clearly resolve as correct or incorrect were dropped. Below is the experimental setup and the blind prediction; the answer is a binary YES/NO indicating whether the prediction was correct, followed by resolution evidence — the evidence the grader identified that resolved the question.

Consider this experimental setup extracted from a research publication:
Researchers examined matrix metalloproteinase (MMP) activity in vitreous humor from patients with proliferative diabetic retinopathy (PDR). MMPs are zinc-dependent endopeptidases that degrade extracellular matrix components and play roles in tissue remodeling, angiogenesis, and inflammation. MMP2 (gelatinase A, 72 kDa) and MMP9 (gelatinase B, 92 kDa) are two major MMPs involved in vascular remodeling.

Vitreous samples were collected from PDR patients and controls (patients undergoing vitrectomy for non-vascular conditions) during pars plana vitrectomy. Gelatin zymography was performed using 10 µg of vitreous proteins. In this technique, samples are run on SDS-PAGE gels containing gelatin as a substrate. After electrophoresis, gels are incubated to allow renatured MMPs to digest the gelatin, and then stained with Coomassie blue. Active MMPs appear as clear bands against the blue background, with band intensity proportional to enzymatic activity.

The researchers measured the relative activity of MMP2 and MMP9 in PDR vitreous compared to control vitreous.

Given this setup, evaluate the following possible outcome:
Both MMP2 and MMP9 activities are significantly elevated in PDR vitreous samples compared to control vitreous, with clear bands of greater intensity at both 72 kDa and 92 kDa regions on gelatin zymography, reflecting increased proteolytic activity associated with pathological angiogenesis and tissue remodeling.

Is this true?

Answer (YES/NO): NO